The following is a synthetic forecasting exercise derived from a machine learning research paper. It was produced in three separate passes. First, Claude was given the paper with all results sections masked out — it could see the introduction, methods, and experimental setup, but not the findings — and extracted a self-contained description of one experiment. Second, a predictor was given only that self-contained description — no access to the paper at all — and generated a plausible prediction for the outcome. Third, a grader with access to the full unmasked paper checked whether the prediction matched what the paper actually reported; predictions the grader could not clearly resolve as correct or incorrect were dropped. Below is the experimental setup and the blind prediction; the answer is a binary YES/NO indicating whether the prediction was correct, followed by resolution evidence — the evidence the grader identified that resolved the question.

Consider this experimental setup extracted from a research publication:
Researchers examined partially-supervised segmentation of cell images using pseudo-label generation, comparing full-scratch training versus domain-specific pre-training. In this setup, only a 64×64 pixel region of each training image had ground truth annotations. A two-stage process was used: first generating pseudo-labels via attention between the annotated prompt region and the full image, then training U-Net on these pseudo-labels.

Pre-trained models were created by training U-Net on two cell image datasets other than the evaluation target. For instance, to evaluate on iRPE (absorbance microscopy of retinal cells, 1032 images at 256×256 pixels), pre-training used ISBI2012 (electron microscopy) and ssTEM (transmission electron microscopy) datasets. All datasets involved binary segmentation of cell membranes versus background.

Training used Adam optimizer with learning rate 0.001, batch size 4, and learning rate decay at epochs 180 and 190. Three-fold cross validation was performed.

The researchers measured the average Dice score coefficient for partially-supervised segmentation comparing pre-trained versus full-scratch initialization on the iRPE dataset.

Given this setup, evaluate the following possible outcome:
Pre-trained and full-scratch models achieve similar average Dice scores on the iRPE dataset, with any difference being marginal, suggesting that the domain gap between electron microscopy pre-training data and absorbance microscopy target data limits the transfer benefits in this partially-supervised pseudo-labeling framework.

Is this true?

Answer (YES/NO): NO